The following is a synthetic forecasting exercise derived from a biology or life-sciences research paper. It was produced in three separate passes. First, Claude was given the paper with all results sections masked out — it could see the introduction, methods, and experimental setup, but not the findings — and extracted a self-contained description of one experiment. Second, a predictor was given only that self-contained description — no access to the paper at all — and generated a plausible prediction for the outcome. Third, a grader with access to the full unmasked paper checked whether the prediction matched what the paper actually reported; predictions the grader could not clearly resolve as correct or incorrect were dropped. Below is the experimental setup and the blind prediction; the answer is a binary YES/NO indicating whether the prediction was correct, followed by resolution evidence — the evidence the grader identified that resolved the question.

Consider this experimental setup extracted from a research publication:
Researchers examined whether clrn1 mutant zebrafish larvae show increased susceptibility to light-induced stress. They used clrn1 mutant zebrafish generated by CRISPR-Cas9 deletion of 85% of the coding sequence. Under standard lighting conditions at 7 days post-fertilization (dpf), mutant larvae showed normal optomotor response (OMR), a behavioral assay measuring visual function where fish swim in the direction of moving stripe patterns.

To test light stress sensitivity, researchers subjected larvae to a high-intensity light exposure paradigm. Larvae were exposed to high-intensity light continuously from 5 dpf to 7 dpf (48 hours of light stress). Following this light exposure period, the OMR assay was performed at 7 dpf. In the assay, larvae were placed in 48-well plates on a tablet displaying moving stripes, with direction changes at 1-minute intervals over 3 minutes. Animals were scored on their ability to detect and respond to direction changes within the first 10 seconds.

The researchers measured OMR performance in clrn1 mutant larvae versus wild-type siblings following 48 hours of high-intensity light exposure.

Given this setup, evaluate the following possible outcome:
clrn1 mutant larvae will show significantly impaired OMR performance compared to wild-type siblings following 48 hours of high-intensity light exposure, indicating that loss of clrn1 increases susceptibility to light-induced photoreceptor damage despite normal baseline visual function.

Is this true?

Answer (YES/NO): NO